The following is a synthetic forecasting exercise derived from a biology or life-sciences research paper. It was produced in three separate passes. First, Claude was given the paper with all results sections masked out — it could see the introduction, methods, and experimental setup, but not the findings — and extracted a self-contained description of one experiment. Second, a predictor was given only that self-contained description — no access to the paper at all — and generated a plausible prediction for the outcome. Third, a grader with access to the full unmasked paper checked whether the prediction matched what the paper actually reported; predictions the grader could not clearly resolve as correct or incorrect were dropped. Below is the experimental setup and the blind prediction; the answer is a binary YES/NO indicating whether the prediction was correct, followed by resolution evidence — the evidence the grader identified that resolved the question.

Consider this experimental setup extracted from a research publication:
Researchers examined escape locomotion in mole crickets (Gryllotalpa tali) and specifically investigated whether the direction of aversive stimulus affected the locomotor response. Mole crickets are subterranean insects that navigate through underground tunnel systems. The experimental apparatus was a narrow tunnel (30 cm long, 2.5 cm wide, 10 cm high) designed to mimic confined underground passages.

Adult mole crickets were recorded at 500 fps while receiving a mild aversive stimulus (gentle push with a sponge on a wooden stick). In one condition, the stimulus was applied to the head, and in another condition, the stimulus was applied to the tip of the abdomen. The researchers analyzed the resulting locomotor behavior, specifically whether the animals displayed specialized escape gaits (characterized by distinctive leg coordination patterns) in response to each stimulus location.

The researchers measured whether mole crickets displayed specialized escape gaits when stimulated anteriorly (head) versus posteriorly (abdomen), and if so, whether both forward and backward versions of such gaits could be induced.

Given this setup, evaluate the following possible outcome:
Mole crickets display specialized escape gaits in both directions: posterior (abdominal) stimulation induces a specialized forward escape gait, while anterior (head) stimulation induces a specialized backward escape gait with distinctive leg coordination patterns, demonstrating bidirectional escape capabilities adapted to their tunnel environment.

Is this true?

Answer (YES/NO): YES